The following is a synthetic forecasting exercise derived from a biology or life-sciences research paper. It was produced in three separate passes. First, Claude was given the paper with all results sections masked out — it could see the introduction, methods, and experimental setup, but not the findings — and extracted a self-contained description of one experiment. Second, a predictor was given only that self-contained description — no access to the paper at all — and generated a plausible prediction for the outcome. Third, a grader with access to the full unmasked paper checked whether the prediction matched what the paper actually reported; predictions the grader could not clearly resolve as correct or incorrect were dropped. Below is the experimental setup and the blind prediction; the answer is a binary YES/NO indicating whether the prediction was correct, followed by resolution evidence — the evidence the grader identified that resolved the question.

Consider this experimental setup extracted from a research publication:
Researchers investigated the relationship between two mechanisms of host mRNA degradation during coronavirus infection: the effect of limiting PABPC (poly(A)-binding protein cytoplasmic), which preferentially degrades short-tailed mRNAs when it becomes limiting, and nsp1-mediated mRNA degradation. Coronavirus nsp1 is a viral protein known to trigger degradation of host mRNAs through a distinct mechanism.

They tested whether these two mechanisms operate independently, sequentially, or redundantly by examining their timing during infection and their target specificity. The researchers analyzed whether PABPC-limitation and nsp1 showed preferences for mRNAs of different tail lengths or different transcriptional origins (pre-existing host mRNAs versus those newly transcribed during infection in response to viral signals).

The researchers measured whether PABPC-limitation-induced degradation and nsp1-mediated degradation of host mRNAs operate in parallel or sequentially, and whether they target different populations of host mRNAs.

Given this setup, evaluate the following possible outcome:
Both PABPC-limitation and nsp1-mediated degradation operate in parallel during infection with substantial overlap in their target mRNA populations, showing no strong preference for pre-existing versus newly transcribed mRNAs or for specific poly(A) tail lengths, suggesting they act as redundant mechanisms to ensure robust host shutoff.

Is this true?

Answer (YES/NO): NO